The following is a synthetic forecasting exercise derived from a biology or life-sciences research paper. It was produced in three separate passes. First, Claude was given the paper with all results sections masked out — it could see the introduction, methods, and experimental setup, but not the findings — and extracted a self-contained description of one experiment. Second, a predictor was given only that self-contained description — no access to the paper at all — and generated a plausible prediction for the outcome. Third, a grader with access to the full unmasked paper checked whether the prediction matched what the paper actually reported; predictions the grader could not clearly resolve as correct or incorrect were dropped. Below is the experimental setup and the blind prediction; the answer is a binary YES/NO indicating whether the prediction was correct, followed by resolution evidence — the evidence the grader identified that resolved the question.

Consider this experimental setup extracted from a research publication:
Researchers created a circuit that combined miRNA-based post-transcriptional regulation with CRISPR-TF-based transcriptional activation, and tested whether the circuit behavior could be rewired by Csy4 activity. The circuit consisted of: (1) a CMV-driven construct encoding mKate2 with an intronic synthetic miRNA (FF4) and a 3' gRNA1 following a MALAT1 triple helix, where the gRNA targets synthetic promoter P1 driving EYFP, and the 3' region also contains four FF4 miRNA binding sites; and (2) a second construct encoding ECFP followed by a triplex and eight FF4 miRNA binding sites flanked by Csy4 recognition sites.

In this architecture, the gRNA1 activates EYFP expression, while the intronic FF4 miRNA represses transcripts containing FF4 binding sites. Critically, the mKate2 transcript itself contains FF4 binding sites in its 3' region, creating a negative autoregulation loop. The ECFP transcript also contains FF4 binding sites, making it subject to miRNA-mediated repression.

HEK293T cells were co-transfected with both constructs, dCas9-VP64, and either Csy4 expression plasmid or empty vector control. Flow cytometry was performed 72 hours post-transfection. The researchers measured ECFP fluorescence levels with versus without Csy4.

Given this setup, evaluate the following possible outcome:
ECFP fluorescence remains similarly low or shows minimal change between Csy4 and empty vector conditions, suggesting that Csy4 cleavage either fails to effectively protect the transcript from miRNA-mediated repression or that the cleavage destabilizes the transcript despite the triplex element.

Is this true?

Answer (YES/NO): NO